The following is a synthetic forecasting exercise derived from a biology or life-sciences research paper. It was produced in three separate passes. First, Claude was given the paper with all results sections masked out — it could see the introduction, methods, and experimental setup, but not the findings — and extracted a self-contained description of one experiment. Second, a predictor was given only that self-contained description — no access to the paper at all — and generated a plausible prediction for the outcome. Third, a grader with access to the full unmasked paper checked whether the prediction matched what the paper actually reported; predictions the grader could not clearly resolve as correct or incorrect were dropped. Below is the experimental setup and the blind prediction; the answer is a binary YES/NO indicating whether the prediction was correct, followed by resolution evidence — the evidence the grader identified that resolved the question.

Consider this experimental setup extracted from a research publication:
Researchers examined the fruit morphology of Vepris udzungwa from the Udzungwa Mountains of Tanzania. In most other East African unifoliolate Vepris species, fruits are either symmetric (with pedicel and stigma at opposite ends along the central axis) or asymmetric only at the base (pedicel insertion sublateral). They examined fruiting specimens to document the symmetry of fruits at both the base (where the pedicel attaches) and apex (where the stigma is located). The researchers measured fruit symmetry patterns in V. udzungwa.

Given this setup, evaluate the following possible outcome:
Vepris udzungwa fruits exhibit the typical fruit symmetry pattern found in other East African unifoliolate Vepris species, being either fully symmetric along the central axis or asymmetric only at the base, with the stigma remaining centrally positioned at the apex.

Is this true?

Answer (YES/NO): NO